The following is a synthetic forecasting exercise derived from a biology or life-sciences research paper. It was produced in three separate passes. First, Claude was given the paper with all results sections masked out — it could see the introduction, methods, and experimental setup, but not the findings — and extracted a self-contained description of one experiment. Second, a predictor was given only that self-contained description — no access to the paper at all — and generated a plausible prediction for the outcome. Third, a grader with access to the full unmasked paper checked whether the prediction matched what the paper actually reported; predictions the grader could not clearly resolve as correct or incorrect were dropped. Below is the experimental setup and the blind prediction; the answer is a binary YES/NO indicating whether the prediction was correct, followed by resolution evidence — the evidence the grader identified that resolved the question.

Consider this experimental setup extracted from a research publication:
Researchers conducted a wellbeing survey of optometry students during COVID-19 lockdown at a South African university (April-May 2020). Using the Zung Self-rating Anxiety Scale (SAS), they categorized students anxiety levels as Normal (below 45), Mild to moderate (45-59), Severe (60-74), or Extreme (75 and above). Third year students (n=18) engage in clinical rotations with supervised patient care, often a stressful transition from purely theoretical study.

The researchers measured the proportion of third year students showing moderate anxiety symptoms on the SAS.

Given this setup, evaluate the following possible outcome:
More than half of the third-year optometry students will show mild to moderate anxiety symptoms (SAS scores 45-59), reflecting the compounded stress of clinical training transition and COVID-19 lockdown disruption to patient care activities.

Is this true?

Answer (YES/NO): NO